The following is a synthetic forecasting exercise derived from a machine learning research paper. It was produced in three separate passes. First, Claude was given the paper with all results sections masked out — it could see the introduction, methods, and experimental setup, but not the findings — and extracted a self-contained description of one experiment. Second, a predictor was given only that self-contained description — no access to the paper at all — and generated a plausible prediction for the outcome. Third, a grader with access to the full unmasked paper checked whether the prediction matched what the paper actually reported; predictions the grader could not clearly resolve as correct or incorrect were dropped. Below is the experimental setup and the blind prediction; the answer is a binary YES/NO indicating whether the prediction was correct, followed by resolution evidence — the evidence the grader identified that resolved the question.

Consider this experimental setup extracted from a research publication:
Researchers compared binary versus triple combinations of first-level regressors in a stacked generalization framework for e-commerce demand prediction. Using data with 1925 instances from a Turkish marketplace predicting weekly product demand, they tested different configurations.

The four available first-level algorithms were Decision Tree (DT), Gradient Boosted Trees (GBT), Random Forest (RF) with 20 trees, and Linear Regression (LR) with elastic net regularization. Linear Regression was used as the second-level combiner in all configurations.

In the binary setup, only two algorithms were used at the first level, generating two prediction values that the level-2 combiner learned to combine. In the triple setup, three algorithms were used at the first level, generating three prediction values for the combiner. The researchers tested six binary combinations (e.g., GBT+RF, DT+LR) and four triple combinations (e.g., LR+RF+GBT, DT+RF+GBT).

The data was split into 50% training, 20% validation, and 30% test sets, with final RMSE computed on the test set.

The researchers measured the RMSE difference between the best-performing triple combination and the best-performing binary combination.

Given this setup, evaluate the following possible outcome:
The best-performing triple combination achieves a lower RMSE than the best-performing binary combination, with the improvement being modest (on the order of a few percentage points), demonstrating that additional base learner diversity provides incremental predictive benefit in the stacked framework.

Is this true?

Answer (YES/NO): NO